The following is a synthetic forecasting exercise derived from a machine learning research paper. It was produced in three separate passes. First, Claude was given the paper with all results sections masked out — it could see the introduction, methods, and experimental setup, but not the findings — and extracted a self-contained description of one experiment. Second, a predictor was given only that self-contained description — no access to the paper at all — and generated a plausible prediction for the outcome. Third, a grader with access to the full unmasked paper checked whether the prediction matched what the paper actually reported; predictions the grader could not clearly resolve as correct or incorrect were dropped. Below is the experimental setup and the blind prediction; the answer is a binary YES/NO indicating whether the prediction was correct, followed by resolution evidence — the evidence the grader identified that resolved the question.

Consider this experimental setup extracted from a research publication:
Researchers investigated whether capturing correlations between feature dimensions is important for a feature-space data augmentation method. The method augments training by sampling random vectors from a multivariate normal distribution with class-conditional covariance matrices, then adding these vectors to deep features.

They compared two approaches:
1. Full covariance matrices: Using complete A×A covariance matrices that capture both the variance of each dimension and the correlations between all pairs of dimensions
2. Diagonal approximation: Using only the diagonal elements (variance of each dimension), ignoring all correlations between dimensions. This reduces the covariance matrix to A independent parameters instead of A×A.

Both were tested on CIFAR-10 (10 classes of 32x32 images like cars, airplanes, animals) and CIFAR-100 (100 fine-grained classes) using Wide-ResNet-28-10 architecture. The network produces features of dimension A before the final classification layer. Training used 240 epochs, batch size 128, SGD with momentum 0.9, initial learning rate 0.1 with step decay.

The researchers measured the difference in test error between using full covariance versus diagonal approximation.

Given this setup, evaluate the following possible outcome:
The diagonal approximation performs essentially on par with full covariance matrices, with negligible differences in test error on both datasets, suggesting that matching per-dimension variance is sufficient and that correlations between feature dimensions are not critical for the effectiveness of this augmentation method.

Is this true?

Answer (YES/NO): NO